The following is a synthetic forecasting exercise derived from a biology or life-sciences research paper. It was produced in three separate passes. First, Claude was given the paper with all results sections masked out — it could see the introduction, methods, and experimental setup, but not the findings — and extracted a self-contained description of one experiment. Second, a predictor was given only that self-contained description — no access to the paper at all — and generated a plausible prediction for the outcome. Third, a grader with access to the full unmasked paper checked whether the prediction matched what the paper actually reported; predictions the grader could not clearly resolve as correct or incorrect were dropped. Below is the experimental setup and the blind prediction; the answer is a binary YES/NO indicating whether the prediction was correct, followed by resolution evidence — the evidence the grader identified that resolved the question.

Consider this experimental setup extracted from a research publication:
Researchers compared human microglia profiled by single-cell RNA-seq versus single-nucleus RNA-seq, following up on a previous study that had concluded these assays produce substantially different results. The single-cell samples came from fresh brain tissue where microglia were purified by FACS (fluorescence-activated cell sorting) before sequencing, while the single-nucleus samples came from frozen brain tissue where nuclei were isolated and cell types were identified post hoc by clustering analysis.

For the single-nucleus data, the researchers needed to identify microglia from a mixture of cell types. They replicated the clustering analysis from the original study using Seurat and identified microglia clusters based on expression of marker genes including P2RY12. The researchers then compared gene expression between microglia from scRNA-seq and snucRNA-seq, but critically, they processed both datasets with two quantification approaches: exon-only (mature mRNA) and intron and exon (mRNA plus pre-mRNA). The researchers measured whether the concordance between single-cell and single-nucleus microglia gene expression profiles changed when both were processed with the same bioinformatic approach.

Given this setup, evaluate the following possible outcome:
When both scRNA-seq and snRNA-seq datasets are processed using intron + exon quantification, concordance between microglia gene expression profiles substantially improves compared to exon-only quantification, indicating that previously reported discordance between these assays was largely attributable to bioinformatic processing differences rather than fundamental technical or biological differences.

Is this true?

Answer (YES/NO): YES